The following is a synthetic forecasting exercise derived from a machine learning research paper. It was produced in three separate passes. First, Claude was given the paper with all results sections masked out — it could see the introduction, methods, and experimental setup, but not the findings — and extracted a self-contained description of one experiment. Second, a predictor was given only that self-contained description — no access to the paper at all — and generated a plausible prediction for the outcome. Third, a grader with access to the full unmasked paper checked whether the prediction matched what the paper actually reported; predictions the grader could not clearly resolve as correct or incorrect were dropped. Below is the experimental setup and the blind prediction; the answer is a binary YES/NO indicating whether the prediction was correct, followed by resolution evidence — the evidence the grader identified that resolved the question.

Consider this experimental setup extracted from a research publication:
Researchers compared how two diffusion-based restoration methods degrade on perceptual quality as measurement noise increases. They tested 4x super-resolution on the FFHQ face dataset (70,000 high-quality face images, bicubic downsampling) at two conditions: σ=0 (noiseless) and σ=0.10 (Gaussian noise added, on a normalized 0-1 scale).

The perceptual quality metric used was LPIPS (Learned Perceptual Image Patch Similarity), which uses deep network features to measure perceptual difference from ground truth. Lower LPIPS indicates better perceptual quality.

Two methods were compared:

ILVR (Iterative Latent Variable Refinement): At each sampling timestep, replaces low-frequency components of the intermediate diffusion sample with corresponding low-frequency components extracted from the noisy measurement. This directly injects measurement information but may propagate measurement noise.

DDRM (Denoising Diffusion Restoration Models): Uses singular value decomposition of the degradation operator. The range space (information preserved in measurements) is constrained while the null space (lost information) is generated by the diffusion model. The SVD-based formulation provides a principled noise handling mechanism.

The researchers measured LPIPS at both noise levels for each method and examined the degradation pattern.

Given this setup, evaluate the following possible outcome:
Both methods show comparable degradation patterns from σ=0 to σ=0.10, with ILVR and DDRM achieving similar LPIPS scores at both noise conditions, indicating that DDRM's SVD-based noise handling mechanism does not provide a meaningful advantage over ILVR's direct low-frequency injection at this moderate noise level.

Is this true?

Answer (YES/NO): NO